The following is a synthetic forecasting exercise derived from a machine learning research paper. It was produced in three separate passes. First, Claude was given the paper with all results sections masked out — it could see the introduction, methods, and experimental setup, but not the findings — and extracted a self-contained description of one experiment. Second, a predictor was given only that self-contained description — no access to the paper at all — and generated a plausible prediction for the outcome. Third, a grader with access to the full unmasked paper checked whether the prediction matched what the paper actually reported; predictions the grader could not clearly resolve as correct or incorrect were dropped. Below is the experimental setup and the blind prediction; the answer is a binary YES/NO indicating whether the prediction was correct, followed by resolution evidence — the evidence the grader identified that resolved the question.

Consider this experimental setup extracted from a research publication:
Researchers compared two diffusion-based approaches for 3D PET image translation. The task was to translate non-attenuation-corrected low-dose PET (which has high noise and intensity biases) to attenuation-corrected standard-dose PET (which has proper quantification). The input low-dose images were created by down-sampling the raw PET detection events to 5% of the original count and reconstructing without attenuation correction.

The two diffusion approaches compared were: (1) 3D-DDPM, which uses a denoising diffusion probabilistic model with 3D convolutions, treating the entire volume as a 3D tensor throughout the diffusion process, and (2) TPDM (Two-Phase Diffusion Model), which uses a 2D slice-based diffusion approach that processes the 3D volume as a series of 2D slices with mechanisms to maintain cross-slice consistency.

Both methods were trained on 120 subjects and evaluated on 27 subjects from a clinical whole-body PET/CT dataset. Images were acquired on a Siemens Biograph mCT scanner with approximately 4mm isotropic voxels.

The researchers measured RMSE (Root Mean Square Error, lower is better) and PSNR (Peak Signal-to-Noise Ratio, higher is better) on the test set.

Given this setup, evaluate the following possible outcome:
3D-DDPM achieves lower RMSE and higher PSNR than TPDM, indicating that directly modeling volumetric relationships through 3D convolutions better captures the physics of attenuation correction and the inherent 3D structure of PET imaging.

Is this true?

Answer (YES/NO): YES